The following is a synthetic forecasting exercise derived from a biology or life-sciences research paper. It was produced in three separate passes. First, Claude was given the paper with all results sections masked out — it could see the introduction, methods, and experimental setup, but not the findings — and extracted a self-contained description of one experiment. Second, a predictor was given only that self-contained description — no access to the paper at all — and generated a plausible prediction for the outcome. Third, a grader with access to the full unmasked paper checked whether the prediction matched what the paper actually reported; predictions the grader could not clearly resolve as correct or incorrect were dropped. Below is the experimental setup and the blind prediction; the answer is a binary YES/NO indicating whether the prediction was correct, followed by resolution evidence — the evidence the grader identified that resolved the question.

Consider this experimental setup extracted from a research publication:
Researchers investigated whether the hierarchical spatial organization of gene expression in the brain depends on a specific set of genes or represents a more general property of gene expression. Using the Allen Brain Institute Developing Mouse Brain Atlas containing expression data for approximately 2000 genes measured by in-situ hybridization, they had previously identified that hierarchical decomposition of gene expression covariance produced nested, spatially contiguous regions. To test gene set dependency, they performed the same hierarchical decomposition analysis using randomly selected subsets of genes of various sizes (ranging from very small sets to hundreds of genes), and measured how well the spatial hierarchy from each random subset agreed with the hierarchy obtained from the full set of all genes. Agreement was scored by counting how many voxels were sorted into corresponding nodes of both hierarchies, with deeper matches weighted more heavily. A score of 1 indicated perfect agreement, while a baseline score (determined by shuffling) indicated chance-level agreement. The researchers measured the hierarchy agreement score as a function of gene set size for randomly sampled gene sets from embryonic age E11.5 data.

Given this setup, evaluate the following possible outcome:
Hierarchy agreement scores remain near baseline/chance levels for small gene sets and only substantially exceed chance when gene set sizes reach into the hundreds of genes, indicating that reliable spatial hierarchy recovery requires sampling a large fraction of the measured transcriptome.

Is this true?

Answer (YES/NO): NO